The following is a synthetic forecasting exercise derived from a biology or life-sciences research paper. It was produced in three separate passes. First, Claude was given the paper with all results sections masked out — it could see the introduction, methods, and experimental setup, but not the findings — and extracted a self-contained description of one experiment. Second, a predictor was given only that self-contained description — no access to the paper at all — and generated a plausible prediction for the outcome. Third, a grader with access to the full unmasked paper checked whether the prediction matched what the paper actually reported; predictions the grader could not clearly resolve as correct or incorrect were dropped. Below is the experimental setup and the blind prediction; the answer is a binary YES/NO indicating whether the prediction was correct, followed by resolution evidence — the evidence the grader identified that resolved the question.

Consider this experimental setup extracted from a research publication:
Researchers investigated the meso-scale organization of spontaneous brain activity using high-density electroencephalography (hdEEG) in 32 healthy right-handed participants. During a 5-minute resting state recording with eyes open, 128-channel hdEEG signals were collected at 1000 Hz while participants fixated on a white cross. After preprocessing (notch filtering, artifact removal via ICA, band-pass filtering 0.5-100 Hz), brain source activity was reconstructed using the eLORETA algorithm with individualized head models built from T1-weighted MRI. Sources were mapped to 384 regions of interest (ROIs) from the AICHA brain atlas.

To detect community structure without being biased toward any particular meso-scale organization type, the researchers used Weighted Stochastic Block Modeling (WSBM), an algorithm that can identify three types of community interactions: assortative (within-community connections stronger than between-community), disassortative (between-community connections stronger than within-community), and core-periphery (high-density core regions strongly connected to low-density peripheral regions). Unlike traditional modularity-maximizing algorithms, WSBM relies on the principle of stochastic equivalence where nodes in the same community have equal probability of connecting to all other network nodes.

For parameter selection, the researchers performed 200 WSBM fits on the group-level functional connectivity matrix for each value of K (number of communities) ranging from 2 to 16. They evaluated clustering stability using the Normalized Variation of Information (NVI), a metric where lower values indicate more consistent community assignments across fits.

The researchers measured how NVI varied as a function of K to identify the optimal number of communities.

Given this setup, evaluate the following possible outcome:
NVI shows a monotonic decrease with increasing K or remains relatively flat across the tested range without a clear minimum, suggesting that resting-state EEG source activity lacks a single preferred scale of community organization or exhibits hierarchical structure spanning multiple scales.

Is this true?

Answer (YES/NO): NO